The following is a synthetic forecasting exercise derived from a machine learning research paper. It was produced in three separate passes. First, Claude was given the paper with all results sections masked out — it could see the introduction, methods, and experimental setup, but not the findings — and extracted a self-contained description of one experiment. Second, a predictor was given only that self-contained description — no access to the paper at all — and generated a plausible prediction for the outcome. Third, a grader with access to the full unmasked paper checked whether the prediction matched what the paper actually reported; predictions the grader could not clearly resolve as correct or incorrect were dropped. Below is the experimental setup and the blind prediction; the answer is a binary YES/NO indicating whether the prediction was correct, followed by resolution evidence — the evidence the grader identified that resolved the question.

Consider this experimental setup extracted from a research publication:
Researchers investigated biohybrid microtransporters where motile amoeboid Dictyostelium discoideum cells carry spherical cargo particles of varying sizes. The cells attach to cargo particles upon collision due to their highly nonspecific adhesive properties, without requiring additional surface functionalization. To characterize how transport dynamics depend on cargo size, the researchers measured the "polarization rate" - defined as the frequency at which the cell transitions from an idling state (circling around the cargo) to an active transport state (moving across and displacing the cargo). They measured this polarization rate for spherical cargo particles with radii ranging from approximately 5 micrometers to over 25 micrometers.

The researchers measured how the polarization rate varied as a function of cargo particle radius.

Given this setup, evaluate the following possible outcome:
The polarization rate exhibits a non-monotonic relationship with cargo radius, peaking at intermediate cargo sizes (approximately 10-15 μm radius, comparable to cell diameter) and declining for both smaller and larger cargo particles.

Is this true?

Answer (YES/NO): NO